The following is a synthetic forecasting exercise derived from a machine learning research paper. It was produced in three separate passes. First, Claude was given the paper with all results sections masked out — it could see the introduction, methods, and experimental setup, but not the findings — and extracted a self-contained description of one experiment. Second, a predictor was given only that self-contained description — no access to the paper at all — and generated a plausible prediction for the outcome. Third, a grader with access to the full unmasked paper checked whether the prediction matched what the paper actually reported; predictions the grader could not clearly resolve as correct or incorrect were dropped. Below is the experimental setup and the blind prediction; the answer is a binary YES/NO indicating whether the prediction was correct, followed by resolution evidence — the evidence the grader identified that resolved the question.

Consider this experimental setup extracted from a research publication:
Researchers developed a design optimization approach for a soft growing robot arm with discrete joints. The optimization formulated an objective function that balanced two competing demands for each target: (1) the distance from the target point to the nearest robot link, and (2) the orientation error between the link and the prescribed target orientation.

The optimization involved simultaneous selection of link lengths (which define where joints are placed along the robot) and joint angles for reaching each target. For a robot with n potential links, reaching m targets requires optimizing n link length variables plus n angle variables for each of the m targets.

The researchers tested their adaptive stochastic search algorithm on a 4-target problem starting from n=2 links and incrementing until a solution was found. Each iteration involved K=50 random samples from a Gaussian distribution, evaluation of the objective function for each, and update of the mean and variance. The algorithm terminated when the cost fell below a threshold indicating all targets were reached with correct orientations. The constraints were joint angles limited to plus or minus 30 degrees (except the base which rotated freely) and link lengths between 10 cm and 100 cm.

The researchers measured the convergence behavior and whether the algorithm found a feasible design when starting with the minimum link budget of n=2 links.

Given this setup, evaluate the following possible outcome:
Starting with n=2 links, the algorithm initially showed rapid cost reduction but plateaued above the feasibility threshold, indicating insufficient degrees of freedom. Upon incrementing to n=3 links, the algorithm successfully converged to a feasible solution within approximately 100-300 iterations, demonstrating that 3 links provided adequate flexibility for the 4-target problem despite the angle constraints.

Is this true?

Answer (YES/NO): NO